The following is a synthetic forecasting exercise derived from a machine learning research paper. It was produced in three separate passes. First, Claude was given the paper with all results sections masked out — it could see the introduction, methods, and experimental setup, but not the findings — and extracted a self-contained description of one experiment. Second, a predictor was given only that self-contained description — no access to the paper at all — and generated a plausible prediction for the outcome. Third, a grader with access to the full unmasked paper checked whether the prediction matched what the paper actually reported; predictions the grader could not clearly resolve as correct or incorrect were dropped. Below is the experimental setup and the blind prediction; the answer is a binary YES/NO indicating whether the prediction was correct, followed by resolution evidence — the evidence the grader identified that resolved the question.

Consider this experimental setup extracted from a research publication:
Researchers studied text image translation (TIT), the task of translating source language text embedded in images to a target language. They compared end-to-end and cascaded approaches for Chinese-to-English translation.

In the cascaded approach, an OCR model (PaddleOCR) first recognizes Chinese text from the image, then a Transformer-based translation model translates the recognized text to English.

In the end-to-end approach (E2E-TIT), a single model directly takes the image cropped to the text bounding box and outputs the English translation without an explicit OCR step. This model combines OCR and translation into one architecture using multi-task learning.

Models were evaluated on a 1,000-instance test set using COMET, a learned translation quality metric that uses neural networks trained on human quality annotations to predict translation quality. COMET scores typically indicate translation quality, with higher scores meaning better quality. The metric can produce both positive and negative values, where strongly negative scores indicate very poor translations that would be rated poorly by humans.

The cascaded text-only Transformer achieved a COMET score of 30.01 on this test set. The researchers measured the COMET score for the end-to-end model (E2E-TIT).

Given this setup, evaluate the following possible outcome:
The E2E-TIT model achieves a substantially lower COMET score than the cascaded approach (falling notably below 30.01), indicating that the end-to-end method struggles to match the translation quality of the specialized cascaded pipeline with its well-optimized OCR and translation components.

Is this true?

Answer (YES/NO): YES